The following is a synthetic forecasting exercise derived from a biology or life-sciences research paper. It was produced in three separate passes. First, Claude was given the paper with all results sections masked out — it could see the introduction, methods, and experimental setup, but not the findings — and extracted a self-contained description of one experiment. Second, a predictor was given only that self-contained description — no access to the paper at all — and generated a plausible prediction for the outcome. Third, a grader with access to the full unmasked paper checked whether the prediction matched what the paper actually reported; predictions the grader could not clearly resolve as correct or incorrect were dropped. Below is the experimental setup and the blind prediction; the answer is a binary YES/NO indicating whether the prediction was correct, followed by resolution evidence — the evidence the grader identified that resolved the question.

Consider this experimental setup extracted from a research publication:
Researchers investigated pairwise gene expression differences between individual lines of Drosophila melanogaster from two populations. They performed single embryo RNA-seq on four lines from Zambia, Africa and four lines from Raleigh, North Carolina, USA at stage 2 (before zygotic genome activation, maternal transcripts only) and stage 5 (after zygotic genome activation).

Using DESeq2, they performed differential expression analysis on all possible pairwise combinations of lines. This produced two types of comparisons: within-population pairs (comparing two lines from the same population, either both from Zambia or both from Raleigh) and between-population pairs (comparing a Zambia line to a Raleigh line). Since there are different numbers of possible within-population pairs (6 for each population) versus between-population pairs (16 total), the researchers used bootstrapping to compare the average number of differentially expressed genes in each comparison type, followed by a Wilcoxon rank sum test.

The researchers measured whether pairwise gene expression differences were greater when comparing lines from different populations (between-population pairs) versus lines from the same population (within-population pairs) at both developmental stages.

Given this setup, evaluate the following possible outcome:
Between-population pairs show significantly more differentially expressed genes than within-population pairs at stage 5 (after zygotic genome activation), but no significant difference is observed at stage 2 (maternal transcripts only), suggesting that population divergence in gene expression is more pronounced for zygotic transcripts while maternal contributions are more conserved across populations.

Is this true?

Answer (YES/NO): YES